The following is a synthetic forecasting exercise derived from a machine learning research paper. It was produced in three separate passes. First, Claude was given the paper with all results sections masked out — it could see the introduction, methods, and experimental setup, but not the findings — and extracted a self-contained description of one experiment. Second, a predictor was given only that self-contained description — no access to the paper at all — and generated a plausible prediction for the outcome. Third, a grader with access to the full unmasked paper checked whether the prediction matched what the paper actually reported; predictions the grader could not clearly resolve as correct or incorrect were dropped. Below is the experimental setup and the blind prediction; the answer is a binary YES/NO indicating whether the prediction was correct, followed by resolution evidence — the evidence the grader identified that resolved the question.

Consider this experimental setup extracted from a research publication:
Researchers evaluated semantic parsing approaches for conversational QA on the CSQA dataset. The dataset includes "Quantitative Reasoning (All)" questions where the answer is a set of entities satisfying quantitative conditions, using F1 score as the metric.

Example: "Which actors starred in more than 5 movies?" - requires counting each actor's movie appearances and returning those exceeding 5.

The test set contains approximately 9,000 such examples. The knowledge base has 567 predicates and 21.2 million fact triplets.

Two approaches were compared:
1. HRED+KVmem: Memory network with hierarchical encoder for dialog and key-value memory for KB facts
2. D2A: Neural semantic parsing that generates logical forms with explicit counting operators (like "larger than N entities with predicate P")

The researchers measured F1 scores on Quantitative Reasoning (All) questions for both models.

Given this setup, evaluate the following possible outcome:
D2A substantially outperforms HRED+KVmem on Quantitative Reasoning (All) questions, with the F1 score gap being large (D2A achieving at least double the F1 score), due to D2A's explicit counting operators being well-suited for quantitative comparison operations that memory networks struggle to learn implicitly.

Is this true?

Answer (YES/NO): YES